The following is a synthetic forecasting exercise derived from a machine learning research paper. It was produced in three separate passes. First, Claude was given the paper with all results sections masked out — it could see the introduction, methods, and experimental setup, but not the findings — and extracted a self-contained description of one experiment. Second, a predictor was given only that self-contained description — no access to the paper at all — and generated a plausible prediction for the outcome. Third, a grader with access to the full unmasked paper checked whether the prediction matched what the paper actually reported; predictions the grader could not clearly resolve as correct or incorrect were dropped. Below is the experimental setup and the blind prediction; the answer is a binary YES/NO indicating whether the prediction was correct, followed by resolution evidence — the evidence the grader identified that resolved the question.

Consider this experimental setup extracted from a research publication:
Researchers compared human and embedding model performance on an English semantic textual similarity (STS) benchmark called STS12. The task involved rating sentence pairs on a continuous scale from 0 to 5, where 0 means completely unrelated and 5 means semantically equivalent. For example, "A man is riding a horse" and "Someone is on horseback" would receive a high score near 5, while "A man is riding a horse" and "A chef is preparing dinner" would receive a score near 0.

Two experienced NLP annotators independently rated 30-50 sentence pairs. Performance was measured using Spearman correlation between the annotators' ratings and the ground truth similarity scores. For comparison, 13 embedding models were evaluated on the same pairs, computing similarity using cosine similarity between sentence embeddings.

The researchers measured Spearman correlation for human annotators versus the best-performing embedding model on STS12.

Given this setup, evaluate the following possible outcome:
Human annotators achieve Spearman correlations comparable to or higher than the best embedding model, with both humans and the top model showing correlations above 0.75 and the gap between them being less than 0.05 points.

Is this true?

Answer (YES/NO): YES